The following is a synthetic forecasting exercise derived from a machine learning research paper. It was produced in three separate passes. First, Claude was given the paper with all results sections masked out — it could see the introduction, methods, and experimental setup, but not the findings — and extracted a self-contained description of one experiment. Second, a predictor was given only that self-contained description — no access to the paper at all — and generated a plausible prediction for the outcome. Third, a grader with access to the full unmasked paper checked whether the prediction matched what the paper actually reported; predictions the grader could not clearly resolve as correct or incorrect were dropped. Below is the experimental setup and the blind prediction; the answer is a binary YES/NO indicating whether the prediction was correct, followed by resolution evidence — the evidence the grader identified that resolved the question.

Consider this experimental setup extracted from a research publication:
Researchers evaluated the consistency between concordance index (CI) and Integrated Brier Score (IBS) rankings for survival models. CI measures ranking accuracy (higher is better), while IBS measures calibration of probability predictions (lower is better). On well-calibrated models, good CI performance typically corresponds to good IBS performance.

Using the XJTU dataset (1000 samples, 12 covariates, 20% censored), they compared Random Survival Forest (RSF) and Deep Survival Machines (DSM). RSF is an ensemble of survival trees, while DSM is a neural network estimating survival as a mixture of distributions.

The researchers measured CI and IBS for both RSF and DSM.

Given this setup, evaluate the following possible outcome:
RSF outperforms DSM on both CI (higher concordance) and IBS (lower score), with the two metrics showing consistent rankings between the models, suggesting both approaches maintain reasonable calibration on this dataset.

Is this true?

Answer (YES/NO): NO